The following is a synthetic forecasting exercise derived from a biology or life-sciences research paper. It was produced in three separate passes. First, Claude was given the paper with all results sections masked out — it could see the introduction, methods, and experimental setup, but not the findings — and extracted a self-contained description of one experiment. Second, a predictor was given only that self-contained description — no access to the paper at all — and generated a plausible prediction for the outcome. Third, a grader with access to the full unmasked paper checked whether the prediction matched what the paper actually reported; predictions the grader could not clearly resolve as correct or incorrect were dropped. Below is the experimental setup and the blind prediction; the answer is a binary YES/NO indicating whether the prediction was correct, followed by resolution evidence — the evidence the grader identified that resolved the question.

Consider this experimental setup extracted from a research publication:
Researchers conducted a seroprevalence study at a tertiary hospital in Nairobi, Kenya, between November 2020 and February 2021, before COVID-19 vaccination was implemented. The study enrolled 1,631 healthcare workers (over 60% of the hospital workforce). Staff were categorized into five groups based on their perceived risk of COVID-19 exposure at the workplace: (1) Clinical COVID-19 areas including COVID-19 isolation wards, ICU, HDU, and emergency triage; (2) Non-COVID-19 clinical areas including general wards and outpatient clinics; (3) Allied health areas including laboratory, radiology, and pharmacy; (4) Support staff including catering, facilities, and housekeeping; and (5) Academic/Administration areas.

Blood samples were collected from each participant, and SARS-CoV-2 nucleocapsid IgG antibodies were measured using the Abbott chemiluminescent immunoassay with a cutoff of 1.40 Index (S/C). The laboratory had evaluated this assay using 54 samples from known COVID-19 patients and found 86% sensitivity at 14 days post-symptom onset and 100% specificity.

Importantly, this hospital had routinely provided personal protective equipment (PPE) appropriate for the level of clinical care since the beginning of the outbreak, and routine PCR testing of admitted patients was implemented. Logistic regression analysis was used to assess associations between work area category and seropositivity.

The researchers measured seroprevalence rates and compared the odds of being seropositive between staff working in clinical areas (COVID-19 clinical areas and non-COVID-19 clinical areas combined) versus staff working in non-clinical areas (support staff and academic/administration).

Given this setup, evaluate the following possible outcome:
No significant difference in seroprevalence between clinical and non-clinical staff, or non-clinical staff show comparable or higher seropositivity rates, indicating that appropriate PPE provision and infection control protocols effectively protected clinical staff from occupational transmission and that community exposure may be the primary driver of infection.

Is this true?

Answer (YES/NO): YES